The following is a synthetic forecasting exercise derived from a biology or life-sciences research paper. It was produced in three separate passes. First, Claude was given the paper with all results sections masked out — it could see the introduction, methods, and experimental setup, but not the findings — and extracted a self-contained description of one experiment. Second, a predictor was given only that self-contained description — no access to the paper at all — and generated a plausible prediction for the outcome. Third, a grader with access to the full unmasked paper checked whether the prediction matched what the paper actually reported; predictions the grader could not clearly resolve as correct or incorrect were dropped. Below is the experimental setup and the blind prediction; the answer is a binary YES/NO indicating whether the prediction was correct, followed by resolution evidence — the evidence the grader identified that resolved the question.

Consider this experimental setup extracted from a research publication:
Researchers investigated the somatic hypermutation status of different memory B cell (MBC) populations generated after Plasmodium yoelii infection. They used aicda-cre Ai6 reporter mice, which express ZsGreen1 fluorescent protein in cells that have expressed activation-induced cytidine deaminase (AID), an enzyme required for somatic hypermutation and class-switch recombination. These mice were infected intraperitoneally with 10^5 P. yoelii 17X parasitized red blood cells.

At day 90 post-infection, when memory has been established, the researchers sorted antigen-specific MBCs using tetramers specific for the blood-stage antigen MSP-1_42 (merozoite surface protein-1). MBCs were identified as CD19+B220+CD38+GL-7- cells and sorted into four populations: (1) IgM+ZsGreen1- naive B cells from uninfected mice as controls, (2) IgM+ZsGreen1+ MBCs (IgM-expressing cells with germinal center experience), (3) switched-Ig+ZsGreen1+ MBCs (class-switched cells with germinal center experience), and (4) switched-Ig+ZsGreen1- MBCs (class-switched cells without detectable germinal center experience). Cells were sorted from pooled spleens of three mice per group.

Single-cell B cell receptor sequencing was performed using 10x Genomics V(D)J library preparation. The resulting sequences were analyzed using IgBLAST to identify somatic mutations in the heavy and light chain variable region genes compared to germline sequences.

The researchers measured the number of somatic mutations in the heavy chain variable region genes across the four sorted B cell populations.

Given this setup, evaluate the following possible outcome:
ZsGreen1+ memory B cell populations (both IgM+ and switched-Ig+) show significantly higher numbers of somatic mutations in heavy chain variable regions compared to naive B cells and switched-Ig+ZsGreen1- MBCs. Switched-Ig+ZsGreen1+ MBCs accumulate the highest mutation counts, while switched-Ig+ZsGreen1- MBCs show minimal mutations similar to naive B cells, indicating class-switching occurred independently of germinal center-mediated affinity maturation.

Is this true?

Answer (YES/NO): NO